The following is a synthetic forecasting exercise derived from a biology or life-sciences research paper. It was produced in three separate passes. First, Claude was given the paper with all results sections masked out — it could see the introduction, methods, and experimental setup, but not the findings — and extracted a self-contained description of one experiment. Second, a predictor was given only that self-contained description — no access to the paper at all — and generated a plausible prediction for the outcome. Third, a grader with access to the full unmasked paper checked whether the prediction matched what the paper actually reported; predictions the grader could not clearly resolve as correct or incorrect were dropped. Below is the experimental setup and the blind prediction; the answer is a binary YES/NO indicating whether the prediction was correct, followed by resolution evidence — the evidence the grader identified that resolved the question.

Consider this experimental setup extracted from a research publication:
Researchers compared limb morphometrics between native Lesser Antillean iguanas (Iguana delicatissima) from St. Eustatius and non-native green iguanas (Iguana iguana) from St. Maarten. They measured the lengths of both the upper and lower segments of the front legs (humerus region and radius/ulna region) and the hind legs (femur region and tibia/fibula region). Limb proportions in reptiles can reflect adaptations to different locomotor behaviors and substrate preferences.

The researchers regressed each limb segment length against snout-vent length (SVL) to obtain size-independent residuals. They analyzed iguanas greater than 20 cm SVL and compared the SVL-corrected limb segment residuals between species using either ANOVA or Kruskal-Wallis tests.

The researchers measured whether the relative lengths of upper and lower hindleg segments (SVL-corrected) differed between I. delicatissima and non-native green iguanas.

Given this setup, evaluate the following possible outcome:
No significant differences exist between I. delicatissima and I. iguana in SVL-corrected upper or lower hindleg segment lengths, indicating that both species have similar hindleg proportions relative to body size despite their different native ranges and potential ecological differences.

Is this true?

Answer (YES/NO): YES